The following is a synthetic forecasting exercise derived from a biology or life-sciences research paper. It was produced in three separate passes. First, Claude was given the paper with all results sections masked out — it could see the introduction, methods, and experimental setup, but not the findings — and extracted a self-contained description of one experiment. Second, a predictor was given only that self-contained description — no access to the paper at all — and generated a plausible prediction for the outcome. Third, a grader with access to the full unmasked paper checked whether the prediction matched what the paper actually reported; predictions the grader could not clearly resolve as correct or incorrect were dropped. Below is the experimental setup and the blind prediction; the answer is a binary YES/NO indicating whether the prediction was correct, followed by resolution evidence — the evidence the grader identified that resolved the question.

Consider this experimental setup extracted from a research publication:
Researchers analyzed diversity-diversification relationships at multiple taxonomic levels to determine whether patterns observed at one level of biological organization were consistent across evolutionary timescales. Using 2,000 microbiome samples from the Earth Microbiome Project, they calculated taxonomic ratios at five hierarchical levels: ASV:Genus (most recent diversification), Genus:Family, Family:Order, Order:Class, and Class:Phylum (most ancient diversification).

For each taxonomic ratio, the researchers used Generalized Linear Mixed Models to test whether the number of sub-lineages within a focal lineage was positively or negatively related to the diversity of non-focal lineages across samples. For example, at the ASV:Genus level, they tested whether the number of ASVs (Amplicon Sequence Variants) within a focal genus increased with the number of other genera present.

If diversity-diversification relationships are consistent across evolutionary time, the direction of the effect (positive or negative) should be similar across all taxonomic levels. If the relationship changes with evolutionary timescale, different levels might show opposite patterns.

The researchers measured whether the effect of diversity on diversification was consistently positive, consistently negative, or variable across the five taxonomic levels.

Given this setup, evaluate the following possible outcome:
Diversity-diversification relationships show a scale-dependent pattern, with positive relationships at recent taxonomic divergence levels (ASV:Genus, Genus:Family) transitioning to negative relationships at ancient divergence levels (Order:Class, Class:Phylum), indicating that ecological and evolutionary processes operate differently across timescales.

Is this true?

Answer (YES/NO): NO